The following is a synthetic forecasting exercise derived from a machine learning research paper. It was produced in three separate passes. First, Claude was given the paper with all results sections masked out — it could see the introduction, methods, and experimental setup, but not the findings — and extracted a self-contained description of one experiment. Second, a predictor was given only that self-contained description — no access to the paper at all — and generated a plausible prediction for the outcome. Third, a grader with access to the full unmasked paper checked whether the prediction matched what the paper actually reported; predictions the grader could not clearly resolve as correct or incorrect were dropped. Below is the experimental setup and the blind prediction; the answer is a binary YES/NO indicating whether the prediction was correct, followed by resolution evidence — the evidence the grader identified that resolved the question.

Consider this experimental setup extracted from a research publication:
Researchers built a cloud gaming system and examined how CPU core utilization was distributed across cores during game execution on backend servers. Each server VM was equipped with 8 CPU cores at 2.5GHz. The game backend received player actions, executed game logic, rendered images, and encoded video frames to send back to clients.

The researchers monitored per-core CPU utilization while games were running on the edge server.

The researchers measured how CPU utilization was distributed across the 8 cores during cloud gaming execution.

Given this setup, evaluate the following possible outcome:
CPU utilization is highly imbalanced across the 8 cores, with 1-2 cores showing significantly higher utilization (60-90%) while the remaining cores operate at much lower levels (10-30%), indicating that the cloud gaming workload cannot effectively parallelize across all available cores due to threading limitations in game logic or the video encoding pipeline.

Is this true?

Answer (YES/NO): NO